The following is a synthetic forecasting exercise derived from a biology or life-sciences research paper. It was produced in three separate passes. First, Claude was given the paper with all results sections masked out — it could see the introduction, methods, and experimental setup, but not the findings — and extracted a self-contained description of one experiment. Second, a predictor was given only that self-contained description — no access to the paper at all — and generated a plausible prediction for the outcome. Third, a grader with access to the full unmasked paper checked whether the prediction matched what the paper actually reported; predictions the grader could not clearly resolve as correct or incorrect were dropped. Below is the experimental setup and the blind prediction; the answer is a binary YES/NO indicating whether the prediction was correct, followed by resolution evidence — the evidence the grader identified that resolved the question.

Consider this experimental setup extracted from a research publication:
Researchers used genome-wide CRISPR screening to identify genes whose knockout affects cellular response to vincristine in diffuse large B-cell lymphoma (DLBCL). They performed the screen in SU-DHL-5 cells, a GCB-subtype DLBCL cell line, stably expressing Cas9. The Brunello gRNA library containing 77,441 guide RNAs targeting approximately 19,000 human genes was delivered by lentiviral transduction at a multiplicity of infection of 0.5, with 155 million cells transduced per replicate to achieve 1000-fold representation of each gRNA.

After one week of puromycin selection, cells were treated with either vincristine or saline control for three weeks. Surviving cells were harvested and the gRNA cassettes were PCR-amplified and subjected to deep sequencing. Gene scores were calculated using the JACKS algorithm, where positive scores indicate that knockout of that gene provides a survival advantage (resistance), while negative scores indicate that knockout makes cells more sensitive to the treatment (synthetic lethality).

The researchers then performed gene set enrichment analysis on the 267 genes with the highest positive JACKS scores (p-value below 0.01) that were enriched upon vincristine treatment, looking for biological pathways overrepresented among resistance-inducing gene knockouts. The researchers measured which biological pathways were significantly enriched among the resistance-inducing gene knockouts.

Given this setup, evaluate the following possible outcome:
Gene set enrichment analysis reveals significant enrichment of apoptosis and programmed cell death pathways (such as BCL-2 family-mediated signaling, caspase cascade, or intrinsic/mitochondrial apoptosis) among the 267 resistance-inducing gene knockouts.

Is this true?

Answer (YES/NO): NO